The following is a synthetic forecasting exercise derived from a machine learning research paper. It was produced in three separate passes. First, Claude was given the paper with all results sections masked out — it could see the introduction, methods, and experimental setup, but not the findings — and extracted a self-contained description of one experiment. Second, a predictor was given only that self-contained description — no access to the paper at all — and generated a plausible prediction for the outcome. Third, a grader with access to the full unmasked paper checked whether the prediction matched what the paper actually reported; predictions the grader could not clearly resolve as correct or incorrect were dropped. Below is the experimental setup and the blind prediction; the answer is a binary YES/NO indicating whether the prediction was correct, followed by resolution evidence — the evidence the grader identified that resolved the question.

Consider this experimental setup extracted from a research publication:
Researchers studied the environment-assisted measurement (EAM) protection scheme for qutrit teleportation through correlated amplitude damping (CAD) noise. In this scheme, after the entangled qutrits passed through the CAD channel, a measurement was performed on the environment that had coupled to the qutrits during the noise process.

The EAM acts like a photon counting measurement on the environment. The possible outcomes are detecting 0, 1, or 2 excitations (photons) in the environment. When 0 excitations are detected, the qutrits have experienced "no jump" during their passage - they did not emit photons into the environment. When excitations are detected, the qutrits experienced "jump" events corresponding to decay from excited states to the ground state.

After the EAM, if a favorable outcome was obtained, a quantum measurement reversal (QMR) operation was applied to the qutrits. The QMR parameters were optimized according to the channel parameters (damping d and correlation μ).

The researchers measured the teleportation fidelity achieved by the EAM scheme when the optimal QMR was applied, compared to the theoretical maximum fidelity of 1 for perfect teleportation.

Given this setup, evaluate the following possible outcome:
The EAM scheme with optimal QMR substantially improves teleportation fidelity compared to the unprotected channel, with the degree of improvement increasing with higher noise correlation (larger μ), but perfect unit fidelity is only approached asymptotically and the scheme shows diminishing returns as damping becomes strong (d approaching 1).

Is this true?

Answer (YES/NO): NO